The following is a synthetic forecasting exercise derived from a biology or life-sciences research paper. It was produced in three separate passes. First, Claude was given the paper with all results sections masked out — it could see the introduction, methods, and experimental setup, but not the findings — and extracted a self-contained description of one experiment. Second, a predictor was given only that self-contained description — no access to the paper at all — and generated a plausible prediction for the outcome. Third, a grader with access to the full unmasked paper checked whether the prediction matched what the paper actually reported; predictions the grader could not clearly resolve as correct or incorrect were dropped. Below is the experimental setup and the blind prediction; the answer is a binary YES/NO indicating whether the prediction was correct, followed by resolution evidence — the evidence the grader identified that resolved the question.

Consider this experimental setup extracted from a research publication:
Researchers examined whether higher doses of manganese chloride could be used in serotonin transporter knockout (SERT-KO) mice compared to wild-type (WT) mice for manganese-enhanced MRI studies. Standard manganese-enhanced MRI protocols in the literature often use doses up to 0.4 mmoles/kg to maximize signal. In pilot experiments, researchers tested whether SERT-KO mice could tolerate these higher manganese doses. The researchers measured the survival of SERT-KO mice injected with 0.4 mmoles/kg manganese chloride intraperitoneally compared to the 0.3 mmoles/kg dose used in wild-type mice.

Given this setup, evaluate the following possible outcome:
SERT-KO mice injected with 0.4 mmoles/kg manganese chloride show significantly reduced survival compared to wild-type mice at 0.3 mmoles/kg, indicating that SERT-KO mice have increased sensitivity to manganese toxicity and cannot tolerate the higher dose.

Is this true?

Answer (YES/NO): YES